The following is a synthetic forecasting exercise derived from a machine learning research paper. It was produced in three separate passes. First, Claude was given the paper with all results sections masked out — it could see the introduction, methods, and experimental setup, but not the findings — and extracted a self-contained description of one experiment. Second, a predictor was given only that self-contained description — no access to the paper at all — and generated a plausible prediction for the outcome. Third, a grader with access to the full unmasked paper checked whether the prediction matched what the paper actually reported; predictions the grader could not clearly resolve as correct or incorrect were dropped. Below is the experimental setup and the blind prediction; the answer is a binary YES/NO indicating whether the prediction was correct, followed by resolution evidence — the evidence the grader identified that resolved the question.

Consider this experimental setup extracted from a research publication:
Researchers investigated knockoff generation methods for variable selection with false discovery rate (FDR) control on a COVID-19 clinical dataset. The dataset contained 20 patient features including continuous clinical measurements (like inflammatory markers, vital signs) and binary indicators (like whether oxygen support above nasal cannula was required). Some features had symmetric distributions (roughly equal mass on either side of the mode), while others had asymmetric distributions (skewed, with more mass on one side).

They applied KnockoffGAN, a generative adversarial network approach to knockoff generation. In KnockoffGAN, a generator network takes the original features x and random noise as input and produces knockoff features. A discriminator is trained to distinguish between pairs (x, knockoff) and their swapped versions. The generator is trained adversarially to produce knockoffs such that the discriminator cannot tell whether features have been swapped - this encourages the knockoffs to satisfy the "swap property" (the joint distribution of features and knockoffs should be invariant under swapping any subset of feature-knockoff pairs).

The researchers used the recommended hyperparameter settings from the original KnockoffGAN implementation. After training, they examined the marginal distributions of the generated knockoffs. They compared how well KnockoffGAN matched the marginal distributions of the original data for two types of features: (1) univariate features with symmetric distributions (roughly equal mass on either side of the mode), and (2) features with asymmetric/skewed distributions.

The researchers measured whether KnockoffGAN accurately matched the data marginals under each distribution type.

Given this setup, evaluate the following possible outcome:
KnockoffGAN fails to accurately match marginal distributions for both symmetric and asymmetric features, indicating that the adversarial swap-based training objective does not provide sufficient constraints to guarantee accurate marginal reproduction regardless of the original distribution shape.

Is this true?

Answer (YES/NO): NO